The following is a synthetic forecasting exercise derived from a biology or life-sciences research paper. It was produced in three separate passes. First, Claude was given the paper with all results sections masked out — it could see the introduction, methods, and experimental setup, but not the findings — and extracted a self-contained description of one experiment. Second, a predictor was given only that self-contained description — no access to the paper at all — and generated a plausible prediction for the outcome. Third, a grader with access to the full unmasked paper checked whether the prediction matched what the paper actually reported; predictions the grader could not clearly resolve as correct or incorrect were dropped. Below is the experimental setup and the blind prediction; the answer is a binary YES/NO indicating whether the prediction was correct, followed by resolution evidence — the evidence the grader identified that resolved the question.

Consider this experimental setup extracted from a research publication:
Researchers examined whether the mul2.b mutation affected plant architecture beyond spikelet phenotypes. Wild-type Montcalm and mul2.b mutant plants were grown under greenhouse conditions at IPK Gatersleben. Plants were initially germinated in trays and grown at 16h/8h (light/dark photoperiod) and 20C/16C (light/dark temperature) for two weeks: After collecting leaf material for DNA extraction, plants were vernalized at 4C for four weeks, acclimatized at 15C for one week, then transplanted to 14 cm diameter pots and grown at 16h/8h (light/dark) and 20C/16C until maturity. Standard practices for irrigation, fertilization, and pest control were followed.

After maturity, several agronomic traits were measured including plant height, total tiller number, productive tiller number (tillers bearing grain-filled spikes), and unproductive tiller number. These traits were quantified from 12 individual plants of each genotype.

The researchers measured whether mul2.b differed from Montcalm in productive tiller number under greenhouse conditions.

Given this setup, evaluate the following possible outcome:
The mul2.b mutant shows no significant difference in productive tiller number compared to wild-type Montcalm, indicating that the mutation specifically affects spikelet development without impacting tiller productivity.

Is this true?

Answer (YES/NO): YES